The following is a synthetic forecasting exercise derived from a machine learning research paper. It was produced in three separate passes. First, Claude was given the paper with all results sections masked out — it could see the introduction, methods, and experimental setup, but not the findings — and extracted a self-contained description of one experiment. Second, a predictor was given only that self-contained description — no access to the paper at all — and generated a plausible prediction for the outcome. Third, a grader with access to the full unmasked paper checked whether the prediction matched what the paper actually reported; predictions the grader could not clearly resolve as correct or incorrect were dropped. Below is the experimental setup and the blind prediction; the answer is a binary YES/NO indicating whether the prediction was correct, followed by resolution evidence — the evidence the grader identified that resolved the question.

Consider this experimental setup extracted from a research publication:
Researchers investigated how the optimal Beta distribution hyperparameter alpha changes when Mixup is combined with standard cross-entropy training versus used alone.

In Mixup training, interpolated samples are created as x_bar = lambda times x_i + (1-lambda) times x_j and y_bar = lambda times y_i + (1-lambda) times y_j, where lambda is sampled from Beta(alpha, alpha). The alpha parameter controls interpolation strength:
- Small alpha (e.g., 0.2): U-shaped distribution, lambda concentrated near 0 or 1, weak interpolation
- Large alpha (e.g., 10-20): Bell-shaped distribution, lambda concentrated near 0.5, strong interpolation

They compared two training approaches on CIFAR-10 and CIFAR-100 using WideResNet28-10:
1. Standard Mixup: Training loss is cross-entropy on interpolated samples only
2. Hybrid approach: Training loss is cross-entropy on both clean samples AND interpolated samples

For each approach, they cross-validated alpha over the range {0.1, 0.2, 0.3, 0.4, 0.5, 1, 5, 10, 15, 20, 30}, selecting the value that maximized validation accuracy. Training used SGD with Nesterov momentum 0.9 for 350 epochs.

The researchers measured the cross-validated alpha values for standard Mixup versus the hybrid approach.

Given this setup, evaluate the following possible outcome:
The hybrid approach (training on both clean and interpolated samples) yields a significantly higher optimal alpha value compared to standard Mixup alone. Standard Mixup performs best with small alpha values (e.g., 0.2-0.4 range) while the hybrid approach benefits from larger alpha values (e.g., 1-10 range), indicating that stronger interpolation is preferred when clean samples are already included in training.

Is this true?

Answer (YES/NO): NO